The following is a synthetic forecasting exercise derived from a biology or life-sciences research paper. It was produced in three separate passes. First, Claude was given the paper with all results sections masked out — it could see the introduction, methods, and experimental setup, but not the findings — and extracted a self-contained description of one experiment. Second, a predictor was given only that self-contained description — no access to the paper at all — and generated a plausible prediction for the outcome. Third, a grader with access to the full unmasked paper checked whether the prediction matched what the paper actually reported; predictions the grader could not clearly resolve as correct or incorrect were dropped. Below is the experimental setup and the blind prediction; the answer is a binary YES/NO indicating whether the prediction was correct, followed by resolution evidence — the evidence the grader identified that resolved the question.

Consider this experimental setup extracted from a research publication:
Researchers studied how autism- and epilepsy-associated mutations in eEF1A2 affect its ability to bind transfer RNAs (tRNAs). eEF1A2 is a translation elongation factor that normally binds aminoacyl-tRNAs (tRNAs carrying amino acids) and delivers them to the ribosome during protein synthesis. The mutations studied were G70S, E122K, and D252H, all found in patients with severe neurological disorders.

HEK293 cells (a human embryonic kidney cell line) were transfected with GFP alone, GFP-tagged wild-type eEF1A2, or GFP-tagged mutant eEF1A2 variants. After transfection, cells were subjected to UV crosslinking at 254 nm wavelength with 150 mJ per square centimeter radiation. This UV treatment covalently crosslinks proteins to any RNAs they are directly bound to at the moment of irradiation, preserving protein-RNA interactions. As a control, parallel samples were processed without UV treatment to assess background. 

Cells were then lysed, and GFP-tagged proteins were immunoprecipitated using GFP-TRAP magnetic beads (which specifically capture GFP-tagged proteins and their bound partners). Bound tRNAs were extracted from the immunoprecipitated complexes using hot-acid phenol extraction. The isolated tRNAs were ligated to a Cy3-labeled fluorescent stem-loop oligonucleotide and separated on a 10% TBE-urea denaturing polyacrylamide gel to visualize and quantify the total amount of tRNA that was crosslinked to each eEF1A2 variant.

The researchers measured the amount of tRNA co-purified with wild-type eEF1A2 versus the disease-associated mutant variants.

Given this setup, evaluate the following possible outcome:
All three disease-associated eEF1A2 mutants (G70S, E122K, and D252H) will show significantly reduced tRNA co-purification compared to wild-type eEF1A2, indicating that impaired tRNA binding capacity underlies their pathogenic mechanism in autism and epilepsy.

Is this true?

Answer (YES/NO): NO